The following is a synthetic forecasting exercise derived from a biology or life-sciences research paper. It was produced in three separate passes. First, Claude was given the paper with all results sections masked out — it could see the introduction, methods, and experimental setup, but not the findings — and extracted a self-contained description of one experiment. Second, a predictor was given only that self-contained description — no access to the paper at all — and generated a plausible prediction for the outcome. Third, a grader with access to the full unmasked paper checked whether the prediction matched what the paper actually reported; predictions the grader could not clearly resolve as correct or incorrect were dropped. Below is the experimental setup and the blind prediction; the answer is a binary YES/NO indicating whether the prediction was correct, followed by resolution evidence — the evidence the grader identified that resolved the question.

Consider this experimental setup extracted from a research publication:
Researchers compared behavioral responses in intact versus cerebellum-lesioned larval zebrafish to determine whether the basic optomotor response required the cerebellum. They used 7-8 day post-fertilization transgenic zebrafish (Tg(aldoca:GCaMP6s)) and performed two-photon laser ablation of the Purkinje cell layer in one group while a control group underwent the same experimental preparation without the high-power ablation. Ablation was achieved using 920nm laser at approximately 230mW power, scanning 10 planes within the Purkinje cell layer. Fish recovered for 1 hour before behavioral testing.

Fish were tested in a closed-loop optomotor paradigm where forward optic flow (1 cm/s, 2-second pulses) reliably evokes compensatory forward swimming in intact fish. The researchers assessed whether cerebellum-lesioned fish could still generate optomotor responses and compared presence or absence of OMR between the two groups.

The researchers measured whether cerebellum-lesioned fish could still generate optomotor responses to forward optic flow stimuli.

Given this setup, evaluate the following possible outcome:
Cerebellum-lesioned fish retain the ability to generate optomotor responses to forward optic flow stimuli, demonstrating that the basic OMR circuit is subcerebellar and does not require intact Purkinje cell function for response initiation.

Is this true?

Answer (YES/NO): YES